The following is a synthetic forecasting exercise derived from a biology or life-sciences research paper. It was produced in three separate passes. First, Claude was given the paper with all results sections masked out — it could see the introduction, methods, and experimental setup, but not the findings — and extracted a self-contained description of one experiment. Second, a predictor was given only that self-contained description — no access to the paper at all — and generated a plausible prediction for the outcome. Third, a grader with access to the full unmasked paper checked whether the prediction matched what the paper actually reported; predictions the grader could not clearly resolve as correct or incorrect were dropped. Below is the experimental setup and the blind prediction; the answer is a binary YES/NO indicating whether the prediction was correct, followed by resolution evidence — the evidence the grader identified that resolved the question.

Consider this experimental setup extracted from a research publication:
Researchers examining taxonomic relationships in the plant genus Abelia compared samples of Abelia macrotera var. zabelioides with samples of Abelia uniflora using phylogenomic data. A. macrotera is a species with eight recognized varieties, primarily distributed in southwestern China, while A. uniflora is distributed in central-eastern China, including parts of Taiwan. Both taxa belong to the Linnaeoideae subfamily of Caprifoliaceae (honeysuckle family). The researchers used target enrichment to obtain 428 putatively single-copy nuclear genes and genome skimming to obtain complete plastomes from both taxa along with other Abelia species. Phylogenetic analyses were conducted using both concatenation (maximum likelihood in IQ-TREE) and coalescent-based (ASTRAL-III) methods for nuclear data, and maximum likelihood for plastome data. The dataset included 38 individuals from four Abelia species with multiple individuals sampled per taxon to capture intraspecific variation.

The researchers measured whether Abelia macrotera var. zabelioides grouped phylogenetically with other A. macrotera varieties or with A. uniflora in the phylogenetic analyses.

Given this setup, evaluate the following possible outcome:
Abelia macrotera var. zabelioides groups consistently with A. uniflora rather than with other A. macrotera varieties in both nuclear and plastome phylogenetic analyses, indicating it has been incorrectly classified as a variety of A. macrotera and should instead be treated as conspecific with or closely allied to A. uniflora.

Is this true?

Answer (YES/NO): YES